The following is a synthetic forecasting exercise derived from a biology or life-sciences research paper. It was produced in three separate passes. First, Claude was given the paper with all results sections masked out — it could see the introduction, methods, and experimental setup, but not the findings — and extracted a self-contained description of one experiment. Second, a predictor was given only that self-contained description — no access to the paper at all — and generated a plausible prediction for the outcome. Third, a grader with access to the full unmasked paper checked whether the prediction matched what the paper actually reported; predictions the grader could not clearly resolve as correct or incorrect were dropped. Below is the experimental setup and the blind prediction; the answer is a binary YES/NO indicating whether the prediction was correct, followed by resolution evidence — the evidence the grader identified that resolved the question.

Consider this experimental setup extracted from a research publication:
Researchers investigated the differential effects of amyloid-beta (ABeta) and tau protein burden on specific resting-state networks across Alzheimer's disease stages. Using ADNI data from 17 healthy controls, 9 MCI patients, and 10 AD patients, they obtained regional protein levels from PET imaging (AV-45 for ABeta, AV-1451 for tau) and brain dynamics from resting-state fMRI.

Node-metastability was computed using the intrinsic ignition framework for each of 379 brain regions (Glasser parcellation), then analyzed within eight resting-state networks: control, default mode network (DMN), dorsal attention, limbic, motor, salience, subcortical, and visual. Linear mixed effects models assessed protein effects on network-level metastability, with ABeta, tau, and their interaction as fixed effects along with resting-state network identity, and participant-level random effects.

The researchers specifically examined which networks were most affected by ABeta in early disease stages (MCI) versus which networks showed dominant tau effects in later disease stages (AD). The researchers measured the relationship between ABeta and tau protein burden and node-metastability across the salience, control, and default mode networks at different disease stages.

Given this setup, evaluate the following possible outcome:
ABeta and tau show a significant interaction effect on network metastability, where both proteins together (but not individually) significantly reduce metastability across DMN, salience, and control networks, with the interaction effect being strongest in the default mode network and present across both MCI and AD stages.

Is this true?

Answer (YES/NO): NO